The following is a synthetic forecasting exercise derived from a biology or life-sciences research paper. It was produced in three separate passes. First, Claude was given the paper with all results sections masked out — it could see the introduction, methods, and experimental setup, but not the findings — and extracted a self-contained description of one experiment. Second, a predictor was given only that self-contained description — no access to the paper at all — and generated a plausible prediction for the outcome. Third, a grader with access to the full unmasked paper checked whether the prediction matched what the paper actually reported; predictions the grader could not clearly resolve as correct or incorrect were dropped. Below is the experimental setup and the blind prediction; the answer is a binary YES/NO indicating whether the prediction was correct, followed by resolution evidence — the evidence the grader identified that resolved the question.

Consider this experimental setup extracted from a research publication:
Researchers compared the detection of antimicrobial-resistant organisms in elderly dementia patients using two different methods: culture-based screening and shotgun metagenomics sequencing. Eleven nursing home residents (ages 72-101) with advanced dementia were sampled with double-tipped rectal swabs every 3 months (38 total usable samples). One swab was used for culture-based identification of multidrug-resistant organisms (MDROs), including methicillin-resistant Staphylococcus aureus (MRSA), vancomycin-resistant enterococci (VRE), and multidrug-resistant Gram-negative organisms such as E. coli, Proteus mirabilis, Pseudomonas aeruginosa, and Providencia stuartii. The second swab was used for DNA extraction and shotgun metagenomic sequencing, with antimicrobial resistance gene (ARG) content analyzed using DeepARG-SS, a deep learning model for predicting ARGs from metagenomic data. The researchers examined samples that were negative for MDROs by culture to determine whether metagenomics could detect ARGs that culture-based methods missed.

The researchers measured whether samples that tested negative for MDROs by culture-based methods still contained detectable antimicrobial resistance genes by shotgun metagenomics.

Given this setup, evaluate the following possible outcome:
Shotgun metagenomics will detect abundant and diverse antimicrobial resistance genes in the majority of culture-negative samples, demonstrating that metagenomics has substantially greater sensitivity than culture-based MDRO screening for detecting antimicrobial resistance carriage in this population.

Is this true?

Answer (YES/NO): NO